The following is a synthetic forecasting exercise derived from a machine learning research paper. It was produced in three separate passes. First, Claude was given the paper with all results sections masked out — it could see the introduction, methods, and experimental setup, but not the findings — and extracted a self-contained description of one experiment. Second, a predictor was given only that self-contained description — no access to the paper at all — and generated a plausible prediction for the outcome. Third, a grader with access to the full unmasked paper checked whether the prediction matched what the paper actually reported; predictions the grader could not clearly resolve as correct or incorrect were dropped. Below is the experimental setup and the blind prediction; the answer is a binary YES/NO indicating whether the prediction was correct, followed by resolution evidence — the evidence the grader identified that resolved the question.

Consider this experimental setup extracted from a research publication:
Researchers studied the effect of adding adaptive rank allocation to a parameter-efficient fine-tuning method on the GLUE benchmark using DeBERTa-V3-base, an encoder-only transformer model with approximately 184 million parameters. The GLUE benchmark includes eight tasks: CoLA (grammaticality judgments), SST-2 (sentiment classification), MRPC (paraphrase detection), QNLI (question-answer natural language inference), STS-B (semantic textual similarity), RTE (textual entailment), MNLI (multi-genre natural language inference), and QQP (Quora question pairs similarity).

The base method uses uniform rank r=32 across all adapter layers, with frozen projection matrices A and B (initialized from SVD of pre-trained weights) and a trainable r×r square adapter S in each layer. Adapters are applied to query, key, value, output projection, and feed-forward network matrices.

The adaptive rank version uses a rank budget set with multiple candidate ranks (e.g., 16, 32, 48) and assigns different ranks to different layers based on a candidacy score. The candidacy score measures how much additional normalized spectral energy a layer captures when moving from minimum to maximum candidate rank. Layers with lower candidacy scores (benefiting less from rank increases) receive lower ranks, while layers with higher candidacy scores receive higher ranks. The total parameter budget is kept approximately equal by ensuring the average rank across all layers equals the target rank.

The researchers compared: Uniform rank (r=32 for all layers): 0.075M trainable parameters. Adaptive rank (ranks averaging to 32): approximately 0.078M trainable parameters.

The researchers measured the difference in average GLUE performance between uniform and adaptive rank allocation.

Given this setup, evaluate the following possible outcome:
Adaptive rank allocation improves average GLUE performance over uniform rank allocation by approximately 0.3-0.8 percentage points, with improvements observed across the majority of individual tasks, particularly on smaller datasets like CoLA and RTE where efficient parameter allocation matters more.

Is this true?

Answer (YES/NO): YES